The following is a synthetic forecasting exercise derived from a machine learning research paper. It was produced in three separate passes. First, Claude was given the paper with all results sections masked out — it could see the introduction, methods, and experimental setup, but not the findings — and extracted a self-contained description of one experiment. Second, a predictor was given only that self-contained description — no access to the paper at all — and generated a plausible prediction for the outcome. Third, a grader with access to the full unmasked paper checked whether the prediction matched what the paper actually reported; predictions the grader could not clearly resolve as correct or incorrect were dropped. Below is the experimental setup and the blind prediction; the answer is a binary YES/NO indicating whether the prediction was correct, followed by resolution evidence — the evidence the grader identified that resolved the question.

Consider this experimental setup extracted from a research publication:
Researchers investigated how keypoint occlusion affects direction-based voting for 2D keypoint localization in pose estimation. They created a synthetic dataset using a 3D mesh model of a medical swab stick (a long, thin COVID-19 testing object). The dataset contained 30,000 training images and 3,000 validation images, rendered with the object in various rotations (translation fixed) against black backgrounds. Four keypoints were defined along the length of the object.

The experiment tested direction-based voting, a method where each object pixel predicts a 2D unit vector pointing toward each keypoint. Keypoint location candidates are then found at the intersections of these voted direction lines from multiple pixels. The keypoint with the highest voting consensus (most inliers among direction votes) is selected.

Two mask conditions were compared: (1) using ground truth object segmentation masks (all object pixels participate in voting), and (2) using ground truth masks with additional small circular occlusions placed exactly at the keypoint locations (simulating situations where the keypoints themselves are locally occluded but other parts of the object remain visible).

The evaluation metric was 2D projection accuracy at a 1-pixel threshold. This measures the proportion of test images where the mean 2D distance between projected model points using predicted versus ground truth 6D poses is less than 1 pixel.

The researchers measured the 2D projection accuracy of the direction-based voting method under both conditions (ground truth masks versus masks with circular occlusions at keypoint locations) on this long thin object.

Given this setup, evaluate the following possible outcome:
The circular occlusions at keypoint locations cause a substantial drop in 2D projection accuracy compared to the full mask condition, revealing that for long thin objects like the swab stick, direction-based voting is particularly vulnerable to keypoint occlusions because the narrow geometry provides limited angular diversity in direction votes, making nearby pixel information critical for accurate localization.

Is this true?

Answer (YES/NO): YES